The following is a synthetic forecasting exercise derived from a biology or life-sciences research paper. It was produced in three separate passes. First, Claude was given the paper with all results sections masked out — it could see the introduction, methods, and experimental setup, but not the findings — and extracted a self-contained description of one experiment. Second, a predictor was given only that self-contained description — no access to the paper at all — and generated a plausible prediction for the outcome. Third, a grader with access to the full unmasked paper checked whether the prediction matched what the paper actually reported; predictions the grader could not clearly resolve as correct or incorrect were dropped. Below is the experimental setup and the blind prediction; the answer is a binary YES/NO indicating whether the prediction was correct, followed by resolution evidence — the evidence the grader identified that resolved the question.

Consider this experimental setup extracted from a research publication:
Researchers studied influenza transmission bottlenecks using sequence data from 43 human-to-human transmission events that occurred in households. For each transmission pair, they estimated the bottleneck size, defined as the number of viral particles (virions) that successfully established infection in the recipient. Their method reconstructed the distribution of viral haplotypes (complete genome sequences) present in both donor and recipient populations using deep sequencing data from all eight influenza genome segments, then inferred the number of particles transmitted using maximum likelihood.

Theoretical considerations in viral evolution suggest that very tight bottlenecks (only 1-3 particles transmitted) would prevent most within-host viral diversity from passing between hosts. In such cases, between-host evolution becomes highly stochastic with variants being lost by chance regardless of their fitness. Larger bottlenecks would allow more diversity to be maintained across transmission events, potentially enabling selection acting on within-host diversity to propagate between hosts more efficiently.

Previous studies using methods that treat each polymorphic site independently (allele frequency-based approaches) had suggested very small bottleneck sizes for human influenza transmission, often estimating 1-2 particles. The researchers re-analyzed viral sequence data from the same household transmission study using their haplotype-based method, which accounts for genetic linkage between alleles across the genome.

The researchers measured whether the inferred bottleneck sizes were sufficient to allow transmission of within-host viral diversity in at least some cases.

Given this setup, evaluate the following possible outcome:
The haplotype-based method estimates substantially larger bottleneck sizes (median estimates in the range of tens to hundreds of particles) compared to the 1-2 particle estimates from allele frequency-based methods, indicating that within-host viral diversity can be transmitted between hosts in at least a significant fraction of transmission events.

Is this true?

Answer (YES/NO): NO